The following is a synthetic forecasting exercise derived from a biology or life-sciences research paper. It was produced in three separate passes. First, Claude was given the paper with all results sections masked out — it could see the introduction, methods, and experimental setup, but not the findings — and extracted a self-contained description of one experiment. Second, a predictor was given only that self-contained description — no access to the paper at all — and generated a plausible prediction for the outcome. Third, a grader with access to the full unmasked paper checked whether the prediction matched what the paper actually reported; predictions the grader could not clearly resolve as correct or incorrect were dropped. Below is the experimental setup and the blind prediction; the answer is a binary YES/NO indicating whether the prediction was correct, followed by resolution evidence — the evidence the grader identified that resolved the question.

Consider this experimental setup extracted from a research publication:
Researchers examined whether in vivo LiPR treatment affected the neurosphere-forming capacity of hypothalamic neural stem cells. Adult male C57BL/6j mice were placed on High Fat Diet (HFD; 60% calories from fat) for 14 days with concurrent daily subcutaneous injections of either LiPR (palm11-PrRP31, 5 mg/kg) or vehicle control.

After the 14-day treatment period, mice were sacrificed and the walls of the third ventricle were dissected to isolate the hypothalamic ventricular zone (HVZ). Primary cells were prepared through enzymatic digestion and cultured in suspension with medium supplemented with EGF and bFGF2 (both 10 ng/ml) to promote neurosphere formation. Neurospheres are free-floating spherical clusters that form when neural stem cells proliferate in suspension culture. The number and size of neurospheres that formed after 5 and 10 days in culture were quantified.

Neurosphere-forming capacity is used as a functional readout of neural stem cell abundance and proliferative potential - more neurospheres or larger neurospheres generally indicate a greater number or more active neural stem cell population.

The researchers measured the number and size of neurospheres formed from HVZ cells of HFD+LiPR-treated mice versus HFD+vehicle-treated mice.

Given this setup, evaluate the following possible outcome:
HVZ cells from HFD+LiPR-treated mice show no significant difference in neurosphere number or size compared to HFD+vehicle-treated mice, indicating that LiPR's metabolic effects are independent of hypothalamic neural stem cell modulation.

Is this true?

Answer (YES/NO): NO